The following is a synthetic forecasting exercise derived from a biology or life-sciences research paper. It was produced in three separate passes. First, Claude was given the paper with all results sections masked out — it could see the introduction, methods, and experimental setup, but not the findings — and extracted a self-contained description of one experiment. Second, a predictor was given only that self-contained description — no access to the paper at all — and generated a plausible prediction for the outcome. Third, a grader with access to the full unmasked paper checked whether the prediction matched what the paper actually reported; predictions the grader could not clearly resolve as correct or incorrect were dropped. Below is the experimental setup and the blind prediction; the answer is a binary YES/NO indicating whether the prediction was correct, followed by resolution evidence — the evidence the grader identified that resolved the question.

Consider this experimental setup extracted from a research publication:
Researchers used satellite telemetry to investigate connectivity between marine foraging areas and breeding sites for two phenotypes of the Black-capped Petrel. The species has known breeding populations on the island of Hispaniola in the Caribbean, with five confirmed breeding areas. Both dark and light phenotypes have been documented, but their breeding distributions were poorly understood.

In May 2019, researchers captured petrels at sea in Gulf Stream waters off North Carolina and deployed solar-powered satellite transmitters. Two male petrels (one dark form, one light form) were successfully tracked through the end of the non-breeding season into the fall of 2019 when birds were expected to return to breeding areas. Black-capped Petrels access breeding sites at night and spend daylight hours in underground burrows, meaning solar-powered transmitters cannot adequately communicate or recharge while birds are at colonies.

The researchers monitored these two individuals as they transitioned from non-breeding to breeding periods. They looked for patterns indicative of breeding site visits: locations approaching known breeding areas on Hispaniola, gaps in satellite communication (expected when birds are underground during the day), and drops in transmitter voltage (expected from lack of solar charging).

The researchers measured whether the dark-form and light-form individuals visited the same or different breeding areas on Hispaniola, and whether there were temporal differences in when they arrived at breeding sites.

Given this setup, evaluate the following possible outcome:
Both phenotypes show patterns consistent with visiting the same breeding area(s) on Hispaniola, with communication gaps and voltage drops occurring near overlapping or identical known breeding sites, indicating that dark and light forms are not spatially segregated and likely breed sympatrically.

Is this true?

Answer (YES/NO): NO